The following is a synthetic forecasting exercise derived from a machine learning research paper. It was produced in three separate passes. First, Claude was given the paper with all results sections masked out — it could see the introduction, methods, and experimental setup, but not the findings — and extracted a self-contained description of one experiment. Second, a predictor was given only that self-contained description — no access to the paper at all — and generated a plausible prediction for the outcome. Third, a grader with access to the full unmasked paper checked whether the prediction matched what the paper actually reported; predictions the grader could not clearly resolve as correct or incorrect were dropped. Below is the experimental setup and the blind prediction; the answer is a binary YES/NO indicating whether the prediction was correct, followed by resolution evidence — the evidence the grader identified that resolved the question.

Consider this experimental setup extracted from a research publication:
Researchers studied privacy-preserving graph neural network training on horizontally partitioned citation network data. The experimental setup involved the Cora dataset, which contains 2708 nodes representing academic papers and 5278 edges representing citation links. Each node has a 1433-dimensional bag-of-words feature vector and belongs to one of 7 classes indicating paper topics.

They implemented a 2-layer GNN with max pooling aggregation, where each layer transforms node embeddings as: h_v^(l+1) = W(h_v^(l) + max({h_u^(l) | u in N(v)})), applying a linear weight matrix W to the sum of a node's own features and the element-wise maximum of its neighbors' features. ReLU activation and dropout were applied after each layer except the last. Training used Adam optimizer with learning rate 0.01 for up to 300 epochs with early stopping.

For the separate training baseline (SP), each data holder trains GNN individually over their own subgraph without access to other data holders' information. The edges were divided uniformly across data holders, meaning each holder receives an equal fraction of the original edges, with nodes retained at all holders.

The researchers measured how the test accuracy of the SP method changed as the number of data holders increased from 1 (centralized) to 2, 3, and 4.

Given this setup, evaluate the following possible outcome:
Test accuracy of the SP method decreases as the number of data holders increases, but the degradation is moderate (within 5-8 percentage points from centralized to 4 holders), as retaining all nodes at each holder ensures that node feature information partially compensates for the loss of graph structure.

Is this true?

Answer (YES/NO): YES